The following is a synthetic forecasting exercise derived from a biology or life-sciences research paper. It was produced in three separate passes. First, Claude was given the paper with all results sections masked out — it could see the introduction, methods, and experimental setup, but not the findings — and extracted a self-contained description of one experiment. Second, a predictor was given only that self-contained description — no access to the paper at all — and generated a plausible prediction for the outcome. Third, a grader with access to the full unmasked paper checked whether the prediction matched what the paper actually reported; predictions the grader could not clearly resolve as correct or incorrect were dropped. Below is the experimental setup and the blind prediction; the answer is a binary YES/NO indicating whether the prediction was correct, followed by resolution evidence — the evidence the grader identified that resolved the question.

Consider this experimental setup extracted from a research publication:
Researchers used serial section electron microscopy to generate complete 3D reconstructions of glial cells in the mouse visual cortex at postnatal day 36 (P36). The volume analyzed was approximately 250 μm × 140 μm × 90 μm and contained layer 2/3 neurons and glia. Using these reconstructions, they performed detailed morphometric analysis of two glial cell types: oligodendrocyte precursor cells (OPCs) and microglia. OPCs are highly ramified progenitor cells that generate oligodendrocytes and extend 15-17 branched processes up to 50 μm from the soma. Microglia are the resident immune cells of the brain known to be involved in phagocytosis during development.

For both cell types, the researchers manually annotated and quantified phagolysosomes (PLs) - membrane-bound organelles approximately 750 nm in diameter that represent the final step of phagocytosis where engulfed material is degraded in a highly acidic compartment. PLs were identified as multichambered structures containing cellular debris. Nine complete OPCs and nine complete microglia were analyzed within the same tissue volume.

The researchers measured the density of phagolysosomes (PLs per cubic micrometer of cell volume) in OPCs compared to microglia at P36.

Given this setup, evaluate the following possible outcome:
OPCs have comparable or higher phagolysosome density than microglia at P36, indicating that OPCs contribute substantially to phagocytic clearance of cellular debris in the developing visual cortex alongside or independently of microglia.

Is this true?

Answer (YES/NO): YES